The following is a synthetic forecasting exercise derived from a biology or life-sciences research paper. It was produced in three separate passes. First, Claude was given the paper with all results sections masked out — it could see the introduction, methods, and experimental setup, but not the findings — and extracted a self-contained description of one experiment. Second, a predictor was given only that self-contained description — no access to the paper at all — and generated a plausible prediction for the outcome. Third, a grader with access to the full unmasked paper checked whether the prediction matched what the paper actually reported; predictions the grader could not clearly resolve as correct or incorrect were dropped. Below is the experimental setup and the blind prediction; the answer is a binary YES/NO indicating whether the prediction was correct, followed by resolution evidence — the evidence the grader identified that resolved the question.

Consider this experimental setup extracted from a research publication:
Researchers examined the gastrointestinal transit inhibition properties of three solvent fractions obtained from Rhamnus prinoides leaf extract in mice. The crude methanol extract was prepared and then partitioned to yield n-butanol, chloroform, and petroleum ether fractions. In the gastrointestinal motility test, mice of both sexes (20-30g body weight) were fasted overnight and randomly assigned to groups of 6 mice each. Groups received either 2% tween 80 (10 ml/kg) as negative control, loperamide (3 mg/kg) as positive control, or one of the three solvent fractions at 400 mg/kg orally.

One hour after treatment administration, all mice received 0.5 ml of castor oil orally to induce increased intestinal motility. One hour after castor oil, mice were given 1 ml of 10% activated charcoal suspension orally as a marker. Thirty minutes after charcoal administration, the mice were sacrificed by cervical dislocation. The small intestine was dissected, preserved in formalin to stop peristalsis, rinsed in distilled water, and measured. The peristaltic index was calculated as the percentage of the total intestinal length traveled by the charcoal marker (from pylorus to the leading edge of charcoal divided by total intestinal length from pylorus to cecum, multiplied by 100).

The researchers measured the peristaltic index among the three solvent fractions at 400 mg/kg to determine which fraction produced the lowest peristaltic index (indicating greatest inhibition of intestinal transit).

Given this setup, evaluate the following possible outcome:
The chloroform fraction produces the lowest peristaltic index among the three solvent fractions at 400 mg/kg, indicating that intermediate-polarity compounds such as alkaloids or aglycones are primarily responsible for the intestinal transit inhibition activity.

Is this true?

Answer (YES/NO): NO